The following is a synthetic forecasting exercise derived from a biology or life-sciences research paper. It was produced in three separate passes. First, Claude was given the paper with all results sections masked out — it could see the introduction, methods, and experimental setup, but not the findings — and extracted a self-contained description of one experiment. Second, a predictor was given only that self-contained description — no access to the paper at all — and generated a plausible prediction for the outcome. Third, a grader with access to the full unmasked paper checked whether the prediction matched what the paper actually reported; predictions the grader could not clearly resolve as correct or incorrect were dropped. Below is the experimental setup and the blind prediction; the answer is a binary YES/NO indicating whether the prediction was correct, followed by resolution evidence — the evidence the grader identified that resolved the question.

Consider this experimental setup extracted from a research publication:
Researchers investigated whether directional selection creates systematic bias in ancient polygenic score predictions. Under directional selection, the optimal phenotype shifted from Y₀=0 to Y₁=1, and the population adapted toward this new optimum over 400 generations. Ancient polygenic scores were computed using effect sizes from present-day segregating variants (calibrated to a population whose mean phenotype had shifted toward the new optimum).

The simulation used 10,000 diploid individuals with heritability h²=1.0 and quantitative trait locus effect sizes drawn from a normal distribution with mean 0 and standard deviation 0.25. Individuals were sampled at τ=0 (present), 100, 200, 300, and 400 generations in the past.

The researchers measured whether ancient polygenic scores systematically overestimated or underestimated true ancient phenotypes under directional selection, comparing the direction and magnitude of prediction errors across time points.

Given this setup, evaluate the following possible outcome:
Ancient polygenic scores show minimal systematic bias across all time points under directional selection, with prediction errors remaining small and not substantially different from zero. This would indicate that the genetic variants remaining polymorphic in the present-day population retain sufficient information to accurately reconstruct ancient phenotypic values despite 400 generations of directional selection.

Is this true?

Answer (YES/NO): NO